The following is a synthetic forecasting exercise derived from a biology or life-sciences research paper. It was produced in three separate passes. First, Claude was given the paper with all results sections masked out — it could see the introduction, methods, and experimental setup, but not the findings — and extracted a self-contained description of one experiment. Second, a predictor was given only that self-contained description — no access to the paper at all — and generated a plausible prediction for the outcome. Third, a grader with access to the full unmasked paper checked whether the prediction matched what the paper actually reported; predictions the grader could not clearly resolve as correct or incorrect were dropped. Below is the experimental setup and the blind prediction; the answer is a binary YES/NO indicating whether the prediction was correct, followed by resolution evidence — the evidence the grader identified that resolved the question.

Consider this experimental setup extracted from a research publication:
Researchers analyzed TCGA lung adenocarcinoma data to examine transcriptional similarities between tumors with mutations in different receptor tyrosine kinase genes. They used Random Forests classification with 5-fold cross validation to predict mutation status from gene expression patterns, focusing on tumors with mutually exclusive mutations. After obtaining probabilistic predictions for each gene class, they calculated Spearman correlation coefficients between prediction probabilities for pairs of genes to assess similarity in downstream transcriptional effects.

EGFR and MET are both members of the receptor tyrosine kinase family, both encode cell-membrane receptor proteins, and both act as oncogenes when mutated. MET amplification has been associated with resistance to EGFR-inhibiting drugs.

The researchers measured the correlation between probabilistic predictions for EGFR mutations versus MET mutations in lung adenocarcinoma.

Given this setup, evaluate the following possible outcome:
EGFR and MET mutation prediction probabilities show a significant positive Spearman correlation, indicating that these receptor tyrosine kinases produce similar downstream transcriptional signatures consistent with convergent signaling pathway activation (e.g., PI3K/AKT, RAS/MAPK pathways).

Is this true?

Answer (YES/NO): NO